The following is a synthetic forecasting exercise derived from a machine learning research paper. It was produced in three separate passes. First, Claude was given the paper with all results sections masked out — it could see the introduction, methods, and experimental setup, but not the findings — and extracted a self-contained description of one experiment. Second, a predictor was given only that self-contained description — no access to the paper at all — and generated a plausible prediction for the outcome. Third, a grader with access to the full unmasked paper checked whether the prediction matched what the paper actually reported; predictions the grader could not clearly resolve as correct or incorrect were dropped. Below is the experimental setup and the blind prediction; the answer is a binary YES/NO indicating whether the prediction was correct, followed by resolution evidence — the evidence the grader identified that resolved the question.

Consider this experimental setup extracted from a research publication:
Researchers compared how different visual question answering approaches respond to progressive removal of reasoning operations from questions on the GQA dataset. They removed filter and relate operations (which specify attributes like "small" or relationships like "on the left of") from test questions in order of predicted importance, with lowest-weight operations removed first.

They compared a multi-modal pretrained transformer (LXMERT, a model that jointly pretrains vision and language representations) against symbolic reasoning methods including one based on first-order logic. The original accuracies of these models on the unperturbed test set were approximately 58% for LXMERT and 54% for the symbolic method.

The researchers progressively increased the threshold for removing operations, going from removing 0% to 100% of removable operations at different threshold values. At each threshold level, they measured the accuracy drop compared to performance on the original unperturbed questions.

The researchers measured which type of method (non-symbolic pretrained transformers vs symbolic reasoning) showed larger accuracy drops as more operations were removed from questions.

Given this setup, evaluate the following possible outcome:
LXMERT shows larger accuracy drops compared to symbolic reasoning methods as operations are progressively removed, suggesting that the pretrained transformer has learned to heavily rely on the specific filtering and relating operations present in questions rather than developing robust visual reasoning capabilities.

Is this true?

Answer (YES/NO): YES